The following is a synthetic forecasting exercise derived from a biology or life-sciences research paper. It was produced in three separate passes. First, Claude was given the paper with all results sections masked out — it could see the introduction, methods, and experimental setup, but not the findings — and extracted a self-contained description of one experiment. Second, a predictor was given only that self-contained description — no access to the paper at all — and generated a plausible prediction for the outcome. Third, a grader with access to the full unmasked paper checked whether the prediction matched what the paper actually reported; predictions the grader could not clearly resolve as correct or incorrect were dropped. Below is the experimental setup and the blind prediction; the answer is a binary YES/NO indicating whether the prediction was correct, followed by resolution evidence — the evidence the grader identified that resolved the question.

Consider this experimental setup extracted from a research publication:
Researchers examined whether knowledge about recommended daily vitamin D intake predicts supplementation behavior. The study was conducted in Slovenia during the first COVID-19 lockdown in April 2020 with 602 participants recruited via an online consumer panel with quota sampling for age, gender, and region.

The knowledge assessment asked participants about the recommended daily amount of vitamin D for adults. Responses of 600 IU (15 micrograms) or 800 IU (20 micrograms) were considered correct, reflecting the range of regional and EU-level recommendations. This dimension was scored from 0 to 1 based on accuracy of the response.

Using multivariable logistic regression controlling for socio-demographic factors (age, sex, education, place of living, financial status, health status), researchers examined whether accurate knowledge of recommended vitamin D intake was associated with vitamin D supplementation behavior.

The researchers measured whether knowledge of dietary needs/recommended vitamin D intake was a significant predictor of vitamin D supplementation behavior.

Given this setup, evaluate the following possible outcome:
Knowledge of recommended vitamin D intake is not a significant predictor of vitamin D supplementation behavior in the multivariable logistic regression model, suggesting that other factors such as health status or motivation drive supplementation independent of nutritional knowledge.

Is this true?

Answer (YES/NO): YES